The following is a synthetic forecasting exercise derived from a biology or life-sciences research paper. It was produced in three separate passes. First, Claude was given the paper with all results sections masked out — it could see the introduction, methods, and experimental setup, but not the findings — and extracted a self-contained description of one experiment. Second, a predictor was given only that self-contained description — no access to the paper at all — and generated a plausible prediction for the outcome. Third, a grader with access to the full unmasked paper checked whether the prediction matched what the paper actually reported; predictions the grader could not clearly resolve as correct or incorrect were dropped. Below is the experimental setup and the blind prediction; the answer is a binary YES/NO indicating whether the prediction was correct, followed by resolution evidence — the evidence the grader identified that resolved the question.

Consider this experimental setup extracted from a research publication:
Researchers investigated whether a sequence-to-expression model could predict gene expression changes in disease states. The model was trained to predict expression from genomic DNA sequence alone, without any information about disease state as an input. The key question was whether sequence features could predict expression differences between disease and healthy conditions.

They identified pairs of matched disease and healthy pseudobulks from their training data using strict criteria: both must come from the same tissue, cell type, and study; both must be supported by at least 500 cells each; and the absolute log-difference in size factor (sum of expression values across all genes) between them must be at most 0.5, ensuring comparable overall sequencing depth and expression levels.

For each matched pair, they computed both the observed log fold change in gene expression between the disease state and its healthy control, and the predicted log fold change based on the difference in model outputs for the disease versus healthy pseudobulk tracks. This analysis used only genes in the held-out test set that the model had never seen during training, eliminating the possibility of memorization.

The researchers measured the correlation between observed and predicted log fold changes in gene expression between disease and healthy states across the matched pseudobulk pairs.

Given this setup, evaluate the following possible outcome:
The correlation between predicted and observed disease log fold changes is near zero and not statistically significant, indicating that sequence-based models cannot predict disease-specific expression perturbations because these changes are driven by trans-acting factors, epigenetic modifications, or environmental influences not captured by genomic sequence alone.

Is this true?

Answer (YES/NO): NO